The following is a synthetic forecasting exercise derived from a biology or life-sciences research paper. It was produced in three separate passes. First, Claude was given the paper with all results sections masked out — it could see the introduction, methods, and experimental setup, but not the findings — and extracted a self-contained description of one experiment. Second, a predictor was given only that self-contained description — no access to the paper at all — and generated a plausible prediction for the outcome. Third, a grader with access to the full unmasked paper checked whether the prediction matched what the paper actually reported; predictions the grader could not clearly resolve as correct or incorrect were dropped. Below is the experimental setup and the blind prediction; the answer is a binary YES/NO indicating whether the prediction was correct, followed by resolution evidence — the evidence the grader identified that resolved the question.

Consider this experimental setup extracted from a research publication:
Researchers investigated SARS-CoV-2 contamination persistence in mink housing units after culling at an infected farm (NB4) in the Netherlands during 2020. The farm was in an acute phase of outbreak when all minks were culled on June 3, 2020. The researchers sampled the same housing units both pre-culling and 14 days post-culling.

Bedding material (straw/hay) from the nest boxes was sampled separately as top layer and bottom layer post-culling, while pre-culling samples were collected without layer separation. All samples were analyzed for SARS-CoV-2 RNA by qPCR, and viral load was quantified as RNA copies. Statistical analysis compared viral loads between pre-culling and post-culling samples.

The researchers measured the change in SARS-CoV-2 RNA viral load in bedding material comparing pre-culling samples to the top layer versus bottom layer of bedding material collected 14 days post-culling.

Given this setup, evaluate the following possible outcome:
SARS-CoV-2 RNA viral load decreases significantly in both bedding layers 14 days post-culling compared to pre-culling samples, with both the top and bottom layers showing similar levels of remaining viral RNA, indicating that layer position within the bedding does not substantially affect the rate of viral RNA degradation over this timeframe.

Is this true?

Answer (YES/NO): NO